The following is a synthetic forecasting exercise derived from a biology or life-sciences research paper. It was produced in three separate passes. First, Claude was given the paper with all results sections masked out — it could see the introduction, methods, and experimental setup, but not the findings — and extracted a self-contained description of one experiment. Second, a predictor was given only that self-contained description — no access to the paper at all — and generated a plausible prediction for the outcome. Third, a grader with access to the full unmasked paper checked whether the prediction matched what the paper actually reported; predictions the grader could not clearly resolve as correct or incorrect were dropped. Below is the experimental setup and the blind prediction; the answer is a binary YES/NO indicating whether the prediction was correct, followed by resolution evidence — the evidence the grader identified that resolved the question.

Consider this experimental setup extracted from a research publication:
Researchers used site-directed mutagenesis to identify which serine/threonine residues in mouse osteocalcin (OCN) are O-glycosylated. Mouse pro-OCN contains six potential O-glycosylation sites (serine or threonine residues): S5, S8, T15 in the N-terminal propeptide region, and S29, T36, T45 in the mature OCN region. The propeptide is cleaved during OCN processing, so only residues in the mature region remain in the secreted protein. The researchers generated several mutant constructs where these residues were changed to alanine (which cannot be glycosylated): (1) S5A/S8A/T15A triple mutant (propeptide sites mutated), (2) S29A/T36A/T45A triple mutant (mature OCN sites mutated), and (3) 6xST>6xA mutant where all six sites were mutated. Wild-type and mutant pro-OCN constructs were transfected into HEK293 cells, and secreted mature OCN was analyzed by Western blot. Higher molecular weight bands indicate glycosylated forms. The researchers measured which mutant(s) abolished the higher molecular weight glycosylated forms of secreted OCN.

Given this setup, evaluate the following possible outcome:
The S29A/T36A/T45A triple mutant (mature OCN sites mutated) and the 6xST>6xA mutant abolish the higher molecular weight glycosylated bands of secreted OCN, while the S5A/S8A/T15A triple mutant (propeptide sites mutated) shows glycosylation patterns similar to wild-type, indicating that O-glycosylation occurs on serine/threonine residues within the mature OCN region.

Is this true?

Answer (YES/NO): NO